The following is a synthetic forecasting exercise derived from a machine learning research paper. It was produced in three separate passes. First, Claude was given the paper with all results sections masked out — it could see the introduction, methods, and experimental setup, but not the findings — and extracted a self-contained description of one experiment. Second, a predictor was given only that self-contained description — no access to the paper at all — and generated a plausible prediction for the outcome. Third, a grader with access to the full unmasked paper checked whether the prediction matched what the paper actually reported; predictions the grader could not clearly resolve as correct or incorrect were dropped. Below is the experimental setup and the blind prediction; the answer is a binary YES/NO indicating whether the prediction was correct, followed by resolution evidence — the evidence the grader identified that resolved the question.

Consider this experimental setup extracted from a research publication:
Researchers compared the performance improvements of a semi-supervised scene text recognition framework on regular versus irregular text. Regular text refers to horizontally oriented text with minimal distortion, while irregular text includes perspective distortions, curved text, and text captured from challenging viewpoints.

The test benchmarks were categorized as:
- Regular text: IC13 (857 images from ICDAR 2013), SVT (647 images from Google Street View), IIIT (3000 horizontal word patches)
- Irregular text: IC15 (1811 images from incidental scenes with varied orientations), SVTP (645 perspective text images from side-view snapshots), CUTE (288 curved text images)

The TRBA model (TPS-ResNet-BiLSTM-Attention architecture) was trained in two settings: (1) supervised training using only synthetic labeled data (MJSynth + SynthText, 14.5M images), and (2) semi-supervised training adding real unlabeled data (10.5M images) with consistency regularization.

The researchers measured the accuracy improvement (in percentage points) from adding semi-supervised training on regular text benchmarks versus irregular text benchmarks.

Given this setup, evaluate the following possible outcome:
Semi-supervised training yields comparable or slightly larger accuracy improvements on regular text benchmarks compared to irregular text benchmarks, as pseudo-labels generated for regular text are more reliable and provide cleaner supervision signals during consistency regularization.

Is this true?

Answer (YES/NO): NO